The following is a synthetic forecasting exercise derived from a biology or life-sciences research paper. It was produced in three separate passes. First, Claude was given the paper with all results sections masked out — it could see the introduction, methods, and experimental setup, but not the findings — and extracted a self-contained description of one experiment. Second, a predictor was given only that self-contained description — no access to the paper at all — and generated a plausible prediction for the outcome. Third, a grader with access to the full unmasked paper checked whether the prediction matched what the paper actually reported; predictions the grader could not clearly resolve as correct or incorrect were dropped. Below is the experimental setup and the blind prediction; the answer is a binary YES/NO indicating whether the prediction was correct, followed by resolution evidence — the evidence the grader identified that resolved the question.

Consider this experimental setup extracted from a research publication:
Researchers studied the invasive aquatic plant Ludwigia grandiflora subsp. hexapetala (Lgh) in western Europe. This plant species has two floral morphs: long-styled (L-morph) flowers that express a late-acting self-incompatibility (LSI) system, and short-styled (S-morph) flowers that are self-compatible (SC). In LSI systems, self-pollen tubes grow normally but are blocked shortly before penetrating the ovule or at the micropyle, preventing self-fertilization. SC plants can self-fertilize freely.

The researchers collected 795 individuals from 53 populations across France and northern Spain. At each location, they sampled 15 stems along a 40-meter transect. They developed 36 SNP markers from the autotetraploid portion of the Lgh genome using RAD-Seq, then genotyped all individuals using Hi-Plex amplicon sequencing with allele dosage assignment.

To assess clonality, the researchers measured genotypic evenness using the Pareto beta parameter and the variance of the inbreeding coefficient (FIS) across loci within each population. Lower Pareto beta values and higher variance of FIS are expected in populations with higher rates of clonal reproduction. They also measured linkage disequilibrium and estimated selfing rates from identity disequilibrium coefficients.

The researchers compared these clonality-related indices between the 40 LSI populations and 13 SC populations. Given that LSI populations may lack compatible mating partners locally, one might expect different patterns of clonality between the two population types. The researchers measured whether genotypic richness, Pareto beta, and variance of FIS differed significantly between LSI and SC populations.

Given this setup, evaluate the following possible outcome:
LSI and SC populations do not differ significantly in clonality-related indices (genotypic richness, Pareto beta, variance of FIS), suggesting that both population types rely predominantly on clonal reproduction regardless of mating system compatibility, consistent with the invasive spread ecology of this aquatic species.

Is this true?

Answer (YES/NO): YES